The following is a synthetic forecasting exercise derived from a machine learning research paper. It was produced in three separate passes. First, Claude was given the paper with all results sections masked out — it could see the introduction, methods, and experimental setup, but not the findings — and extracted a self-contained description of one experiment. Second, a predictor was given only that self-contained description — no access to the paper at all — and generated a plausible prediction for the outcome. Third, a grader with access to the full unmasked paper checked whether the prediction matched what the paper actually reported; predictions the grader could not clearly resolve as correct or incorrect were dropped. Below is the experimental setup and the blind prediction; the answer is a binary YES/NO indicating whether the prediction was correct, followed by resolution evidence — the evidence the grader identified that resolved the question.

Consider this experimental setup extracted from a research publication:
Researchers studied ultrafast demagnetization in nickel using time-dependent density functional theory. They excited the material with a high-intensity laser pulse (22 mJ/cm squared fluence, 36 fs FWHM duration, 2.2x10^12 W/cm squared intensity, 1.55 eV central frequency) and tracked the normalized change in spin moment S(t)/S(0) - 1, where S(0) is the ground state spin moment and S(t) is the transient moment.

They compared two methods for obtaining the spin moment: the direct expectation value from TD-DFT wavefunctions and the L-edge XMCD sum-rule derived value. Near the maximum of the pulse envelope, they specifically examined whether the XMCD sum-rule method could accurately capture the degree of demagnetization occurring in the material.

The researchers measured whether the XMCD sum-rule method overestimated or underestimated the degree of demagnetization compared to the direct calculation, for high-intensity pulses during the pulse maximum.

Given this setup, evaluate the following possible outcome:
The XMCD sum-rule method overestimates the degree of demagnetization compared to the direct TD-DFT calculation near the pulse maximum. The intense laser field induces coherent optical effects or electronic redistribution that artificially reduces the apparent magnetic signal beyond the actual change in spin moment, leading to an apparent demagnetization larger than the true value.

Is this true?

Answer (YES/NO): YES